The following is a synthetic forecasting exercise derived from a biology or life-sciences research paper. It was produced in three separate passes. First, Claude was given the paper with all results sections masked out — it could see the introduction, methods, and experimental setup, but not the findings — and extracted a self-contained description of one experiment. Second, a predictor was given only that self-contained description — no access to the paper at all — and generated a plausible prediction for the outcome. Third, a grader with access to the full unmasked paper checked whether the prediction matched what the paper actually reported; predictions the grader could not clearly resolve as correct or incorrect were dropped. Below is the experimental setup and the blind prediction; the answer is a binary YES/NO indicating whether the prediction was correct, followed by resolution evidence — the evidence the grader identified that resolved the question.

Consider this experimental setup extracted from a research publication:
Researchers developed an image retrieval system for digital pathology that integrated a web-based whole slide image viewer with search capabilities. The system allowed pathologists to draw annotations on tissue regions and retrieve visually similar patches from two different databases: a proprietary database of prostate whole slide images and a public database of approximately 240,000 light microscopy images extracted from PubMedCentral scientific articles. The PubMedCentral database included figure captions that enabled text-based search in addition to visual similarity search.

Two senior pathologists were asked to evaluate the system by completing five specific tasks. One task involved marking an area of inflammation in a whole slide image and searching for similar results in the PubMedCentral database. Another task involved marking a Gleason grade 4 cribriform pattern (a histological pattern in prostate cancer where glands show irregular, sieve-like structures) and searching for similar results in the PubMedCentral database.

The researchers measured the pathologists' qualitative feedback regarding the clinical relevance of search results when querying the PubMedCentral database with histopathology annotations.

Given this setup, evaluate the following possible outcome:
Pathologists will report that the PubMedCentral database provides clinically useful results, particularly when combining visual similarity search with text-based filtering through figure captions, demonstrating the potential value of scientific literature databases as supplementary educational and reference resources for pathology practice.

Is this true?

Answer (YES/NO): NO